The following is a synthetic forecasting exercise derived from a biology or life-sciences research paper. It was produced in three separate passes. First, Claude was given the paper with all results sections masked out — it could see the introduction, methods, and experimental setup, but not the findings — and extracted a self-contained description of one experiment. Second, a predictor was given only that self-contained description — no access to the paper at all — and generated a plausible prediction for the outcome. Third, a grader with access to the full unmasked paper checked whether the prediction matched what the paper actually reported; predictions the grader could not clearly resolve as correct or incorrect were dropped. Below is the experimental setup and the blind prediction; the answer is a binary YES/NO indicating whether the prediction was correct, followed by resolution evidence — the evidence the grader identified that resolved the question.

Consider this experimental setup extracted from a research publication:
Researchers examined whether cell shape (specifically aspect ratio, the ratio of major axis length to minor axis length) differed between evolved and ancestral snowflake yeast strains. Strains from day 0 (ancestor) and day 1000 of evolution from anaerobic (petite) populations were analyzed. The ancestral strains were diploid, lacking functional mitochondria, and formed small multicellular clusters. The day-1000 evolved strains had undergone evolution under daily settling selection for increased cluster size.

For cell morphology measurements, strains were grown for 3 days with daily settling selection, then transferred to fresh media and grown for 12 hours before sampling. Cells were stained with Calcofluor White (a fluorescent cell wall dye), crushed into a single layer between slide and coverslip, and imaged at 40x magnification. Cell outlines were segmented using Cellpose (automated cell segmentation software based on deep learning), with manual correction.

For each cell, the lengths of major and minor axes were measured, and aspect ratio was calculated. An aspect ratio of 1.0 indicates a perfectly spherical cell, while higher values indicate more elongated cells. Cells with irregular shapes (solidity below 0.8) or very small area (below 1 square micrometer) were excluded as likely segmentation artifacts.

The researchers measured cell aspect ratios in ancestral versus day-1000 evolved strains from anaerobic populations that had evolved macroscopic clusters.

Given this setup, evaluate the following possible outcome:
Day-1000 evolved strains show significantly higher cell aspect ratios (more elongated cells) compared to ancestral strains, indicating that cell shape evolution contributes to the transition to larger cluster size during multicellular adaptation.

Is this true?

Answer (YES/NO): YES